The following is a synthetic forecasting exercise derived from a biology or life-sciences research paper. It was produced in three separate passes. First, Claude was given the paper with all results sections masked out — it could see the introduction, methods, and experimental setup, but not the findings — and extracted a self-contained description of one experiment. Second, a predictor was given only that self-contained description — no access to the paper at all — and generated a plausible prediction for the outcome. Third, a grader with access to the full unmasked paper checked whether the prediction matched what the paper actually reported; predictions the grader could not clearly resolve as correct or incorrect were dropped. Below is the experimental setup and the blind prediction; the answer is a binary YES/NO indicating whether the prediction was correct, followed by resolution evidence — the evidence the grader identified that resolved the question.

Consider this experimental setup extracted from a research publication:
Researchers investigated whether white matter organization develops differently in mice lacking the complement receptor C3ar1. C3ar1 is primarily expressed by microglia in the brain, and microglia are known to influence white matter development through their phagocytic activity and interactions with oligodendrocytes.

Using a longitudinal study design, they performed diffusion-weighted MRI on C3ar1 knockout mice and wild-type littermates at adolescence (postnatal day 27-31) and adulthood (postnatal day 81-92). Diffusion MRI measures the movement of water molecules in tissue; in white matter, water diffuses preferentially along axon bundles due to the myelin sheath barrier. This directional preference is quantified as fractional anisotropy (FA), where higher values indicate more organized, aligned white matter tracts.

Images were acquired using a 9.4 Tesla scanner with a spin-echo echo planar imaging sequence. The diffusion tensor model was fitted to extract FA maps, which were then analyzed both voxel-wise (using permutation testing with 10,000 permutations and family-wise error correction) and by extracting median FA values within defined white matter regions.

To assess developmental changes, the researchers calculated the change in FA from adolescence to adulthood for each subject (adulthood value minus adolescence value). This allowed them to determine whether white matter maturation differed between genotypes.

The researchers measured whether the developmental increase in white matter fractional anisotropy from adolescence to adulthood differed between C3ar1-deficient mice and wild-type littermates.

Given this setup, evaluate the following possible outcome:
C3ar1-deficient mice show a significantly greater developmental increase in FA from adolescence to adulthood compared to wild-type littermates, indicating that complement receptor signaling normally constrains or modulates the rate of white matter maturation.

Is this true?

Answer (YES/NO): NO